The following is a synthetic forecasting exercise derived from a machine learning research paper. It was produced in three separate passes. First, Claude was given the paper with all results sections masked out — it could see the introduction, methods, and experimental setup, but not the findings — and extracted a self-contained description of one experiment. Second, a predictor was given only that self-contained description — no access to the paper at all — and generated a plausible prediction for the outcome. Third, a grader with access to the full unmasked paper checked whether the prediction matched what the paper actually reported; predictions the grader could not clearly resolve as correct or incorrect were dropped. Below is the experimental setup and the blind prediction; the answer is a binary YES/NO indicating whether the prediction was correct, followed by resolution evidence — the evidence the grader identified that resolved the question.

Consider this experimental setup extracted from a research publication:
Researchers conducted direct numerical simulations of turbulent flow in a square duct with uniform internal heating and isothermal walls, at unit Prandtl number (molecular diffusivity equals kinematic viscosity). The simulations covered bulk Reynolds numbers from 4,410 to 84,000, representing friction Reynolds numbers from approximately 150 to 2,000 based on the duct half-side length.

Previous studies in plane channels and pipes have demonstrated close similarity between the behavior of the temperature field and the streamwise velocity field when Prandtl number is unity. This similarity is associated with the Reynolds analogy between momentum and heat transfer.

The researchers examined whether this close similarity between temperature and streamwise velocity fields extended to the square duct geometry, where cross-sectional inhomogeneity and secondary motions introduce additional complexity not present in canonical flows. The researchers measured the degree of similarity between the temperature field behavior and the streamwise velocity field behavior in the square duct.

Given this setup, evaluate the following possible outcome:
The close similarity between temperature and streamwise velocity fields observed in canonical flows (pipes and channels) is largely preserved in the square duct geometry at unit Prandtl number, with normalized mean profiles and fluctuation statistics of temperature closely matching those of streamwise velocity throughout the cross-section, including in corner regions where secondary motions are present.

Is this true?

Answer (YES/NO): NO